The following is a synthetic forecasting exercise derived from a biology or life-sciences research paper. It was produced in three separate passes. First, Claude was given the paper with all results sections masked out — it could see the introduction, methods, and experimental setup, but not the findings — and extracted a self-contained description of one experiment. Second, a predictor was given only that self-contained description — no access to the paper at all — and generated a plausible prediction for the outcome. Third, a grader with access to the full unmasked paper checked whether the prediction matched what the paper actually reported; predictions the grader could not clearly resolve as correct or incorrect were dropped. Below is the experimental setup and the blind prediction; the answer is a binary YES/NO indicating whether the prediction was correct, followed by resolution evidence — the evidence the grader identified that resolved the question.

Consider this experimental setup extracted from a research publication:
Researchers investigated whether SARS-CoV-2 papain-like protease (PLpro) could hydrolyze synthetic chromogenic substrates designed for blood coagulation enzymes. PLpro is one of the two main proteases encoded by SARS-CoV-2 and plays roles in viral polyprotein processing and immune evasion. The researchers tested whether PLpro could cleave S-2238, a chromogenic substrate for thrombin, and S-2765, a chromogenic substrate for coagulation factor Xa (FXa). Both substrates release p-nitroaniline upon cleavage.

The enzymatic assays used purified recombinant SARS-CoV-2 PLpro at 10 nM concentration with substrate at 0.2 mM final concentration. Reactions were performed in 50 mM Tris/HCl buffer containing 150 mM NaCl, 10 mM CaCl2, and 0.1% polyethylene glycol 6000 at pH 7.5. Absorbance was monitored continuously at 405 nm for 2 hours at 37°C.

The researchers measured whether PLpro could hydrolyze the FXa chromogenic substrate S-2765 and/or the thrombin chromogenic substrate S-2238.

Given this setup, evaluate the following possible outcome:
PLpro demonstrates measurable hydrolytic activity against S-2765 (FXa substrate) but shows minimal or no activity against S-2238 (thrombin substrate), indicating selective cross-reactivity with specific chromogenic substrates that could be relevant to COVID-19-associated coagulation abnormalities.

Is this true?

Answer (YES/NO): NO